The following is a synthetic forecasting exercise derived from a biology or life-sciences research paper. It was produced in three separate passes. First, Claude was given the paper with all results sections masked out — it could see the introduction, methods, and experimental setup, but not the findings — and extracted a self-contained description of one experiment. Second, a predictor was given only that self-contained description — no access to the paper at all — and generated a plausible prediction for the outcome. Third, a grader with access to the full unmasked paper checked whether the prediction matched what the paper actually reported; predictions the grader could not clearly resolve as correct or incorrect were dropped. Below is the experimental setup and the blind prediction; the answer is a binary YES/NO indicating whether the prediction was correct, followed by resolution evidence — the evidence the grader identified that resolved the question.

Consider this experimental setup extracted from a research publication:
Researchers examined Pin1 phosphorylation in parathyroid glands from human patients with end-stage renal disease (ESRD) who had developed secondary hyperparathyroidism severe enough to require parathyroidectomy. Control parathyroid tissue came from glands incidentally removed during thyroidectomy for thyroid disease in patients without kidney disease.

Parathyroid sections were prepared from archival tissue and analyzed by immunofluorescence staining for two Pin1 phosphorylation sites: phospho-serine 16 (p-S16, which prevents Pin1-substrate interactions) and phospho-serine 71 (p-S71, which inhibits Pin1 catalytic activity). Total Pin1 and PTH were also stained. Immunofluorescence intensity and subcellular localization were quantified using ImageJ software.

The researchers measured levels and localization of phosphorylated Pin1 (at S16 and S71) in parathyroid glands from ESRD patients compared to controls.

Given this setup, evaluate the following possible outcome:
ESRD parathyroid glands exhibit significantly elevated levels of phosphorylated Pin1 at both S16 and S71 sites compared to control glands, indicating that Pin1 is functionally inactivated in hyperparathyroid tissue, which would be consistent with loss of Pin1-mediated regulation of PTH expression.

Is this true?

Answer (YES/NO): NO